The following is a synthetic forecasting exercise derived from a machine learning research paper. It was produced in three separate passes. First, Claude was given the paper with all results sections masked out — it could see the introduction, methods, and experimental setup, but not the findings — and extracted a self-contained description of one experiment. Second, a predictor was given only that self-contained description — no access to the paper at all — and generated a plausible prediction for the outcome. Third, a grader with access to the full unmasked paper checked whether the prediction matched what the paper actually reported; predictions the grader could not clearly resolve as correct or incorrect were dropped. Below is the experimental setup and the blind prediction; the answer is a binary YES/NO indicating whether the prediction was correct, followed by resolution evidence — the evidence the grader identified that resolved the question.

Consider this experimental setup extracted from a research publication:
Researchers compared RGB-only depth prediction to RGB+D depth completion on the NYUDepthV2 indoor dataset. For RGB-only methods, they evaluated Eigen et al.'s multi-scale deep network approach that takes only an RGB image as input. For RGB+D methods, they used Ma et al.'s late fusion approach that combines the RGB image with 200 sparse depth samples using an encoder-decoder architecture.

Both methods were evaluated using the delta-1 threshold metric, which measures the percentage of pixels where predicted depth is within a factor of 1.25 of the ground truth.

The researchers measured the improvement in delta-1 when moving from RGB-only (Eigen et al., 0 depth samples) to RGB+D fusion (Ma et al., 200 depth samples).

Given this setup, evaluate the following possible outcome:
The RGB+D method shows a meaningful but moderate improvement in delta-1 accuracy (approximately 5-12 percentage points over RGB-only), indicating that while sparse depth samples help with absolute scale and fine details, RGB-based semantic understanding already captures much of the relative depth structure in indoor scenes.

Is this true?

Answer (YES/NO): NO